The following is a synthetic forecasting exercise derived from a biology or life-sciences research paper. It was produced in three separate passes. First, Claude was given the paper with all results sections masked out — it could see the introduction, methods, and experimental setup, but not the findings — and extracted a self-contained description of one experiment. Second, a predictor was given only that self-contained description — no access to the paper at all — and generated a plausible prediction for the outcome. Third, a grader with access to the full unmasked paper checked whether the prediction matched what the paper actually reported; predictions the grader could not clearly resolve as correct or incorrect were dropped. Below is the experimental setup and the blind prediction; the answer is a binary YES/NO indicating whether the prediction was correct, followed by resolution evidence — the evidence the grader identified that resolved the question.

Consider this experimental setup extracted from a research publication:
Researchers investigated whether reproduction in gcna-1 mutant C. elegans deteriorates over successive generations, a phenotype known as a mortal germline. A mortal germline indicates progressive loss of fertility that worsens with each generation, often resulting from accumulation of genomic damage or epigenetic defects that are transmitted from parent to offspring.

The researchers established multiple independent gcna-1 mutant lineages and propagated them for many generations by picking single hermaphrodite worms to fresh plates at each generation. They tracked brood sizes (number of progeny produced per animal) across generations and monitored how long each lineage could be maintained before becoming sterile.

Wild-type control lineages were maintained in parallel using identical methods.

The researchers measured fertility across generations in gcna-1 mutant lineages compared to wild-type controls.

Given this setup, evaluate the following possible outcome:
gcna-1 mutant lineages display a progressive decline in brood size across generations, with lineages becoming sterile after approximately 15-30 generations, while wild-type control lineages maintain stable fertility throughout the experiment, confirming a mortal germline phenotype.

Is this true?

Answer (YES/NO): NO